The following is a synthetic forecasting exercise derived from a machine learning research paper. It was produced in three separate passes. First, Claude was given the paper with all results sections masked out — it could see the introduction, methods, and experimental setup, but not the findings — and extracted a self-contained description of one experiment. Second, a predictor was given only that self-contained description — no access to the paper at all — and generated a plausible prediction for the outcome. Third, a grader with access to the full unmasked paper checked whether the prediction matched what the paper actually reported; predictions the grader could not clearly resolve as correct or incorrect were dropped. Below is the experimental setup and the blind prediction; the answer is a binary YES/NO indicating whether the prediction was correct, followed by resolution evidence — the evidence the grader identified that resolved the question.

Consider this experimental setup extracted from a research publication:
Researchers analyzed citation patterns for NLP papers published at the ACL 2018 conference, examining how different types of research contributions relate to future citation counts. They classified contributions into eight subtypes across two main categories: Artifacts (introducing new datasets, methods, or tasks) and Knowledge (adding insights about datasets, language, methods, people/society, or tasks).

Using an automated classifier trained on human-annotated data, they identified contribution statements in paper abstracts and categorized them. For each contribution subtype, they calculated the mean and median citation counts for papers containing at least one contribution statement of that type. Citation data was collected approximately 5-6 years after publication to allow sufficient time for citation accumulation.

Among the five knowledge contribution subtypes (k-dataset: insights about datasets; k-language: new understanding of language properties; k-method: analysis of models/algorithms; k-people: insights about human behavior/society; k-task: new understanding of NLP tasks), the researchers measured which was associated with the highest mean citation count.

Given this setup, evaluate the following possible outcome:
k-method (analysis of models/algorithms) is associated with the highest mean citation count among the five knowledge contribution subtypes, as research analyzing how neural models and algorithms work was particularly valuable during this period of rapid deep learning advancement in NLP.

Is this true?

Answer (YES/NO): YES